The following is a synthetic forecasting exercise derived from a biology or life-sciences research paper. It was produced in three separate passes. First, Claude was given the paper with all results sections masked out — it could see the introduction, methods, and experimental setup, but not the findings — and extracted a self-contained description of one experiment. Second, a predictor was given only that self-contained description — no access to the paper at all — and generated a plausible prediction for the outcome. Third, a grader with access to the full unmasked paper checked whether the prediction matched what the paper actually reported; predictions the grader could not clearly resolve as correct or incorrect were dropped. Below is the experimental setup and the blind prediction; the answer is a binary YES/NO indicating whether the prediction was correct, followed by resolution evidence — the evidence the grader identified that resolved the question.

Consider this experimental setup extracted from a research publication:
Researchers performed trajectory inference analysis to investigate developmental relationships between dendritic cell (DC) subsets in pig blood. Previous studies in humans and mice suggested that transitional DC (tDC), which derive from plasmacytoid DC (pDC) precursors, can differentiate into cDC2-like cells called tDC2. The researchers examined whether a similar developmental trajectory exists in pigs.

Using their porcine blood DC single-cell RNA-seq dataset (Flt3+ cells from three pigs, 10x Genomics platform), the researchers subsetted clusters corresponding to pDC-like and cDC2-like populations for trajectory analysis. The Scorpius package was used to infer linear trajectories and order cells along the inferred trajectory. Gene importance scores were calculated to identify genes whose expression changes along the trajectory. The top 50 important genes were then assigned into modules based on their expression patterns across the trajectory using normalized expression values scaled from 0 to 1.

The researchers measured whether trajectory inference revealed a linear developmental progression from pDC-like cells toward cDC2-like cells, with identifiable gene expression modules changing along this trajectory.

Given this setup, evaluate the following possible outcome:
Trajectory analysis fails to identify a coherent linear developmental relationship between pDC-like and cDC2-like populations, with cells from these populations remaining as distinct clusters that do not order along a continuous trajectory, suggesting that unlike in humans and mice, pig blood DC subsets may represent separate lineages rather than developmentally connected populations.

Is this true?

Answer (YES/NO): NO